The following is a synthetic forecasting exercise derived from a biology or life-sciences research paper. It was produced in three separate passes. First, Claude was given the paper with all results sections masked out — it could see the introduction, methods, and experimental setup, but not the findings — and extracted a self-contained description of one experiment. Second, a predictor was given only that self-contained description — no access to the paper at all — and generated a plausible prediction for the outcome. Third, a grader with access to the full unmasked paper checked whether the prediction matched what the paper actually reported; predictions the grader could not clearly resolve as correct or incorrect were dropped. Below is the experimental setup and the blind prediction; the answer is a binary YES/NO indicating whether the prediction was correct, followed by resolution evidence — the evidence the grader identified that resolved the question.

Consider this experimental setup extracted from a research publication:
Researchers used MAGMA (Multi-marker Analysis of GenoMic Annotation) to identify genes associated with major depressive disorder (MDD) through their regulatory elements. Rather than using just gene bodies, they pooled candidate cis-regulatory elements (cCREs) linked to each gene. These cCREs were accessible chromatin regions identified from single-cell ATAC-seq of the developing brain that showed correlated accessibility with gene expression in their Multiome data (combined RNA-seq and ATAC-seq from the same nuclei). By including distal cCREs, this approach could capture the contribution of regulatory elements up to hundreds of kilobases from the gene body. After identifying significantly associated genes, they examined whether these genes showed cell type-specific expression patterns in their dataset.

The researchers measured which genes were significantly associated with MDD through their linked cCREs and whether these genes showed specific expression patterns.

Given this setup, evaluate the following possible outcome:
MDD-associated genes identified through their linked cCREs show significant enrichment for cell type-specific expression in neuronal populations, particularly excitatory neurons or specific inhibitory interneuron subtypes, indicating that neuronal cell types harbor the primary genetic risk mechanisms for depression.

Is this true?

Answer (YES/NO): NO